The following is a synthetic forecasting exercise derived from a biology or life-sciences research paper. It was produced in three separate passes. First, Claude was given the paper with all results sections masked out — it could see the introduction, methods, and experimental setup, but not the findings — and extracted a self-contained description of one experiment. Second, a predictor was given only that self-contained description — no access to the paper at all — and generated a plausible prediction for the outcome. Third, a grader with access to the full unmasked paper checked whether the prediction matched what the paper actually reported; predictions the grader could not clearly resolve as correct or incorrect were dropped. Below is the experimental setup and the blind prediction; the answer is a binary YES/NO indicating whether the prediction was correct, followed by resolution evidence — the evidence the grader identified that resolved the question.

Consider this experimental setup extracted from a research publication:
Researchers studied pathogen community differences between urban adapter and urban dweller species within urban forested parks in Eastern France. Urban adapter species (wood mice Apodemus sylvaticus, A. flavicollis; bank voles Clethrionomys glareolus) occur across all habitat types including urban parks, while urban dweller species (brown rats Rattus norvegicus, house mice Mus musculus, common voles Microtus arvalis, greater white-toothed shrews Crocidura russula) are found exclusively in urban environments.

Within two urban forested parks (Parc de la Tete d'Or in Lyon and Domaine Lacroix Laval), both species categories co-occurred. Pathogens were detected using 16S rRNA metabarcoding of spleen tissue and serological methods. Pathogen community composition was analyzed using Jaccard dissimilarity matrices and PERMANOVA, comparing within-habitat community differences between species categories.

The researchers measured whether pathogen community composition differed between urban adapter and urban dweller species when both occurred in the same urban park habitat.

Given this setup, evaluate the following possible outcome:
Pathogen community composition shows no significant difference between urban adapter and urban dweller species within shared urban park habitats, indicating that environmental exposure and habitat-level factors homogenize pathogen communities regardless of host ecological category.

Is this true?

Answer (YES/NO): NO